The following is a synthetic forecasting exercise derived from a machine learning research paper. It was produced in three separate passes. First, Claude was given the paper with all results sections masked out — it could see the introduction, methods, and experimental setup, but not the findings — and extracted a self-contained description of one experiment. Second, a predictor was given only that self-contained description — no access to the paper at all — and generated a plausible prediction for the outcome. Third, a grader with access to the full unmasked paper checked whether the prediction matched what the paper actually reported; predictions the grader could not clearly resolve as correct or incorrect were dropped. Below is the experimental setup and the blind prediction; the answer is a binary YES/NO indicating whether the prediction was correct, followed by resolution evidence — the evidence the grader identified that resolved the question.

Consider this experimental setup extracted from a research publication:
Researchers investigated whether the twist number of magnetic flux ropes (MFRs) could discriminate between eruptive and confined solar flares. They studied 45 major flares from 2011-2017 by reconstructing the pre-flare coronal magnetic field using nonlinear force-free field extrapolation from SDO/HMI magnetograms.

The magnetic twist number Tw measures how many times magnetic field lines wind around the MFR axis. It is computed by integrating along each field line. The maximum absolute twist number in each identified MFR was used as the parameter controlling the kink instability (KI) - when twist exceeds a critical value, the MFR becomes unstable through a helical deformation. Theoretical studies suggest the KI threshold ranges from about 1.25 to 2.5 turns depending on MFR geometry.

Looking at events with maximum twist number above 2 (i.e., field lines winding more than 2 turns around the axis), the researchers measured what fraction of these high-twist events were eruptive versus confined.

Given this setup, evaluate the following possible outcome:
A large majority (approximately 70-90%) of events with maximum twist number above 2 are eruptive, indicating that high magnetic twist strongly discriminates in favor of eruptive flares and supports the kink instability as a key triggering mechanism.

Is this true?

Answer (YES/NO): YES